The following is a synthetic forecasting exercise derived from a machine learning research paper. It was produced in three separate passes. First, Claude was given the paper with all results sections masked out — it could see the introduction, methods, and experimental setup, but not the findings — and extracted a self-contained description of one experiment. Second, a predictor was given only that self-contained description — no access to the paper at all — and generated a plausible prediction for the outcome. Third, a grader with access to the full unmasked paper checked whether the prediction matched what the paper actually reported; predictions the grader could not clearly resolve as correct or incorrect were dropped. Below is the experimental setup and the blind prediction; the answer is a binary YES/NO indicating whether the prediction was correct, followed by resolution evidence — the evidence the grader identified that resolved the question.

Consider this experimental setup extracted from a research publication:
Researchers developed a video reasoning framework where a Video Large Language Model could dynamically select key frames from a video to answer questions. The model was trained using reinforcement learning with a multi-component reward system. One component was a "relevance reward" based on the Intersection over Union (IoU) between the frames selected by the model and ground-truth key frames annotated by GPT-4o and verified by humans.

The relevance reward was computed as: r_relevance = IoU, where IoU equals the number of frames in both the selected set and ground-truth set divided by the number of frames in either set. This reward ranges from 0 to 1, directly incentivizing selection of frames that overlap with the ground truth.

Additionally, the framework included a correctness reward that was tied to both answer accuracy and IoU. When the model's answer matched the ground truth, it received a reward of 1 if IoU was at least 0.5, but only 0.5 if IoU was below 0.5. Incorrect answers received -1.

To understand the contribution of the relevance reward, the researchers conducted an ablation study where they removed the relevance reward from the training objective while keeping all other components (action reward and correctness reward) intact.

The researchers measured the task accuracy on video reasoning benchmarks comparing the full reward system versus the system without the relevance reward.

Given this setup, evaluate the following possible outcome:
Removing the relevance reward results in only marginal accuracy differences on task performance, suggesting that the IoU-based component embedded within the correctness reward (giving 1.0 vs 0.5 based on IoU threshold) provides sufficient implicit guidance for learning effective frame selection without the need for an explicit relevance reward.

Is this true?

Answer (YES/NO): NO